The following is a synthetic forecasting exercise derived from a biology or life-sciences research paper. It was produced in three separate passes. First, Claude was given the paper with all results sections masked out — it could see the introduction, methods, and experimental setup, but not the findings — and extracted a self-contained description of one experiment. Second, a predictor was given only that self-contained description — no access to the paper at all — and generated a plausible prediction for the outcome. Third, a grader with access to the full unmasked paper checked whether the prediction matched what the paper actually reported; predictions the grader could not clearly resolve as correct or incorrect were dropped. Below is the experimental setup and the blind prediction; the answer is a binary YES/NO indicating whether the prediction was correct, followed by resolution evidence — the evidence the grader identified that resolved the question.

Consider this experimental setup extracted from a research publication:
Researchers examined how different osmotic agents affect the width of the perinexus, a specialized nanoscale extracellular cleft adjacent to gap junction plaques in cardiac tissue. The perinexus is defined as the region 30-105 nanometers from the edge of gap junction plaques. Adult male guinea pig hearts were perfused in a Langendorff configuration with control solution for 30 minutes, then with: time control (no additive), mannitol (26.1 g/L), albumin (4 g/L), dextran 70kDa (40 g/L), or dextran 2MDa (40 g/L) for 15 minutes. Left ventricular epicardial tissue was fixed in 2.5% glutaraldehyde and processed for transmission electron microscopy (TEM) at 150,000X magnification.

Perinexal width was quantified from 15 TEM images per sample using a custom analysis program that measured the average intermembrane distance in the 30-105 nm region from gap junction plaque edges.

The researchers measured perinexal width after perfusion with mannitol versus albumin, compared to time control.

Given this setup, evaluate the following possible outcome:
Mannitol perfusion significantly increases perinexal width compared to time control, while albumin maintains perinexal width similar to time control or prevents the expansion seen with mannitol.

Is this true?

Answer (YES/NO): NO